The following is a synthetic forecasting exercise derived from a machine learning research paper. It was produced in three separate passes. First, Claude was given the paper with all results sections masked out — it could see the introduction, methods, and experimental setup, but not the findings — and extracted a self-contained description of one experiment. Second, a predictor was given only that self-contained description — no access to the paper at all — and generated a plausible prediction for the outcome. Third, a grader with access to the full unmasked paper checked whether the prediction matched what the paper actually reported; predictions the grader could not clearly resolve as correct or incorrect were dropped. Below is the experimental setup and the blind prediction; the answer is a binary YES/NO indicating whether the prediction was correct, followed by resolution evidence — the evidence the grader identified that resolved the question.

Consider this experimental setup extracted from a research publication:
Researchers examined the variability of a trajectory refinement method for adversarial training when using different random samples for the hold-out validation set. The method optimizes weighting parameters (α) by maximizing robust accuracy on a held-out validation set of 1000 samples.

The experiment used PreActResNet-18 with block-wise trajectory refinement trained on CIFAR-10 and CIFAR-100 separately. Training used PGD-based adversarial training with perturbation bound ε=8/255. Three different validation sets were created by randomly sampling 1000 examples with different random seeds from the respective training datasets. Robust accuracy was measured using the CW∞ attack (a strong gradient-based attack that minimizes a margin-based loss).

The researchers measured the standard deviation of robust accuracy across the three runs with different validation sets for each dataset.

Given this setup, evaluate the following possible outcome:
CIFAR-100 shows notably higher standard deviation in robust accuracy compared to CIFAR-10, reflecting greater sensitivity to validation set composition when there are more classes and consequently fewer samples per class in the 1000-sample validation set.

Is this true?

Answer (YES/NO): NO